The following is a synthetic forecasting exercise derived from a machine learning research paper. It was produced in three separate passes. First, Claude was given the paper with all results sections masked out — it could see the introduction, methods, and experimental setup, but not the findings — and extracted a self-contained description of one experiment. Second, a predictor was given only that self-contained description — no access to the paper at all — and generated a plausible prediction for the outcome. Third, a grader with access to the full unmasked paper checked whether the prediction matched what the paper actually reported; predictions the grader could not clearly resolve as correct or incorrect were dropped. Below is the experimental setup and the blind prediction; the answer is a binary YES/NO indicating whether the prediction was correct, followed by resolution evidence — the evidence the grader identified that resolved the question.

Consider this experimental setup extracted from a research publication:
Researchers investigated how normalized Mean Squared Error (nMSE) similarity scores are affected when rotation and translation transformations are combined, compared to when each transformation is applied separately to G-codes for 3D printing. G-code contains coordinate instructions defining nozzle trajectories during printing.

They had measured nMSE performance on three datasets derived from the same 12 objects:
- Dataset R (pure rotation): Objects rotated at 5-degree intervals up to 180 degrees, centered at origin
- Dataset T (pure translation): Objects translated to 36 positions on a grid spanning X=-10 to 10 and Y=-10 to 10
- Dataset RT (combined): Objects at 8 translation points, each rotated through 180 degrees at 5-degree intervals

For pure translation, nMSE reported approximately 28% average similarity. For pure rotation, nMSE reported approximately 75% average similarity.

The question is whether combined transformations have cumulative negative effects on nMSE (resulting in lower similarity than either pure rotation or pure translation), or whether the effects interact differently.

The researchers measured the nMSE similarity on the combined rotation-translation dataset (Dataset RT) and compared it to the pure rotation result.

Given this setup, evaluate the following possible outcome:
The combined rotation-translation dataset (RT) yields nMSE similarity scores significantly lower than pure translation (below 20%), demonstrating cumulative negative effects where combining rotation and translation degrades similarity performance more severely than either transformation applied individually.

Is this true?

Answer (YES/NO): NO